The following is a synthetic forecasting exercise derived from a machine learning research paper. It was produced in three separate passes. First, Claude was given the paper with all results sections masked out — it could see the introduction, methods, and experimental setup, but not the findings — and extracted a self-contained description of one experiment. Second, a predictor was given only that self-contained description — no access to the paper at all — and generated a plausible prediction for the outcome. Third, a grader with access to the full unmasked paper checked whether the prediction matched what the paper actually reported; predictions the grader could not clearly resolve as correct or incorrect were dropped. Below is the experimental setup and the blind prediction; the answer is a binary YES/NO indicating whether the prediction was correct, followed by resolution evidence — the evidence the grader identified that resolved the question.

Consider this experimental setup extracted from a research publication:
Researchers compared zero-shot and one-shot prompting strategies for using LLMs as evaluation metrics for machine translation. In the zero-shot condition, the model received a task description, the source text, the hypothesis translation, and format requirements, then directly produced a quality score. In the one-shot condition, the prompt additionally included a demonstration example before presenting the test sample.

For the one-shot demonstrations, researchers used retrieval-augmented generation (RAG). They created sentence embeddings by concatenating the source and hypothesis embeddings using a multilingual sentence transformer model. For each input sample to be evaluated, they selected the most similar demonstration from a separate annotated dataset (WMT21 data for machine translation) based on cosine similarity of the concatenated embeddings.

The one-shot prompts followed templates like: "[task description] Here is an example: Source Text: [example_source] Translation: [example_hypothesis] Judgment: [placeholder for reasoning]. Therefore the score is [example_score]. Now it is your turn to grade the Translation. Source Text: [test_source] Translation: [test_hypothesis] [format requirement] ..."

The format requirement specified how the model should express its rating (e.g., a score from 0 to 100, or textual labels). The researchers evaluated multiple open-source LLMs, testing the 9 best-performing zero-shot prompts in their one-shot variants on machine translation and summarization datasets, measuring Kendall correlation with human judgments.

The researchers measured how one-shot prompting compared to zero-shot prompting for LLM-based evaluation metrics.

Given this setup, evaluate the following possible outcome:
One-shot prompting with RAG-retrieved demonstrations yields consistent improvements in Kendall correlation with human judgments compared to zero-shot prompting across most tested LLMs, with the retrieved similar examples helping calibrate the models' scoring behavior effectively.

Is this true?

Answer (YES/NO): NO